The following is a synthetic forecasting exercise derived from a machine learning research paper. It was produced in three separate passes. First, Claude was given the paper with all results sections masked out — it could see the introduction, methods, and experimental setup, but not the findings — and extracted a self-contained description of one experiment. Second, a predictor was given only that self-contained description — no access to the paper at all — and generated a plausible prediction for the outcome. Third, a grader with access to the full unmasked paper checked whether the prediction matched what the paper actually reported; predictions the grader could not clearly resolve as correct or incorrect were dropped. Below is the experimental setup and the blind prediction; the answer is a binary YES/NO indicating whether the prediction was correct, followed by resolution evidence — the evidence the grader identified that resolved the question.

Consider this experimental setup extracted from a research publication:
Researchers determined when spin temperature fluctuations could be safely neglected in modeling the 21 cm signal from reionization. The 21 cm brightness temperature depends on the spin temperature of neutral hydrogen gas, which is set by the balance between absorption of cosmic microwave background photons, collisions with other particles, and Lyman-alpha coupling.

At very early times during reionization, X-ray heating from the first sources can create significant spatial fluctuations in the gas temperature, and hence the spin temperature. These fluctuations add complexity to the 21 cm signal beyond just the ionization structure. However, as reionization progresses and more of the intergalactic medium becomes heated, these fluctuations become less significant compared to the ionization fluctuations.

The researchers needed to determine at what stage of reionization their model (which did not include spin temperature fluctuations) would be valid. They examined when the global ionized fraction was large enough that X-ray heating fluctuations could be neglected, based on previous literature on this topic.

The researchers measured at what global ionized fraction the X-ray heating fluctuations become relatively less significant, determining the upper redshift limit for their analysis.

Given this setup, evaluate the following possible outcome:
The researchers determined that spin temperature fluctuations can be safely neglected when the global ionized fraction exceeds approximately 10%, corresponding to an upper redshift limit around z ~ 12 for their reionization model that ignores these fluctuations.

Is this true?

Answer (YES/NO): NO